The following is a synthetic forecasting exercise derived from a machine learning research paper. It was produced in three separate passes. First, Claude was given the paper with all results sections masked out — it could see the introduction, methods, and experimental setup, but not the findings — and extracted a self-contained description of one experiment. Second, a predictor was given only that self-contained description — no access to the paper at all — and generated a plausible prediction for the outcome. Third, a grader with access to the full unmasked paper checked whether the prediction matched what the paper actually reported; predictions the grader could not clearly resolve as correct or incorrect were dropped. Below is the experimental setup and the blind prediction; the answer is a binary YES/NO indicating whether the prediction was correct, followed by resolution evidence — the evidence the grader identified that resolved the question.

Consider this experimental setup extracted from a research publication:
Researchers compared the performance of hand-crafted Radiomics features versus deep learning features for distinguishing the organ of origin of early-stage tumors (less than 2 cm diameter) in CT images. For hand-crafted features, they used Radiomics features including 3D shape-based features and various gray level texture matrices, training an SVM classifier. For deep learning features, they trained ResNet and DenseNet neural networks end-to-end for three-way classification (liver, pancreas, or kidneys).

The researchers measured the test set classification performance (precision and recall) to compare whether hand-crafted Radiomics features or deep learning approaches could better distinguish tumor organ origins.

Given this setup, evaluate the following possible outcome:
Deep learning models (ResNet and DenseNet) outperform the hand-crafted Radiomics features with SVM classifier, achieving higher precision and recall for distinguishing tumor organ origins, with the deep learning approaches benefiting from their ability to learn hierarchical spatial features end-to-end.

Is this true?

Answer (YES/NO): YES